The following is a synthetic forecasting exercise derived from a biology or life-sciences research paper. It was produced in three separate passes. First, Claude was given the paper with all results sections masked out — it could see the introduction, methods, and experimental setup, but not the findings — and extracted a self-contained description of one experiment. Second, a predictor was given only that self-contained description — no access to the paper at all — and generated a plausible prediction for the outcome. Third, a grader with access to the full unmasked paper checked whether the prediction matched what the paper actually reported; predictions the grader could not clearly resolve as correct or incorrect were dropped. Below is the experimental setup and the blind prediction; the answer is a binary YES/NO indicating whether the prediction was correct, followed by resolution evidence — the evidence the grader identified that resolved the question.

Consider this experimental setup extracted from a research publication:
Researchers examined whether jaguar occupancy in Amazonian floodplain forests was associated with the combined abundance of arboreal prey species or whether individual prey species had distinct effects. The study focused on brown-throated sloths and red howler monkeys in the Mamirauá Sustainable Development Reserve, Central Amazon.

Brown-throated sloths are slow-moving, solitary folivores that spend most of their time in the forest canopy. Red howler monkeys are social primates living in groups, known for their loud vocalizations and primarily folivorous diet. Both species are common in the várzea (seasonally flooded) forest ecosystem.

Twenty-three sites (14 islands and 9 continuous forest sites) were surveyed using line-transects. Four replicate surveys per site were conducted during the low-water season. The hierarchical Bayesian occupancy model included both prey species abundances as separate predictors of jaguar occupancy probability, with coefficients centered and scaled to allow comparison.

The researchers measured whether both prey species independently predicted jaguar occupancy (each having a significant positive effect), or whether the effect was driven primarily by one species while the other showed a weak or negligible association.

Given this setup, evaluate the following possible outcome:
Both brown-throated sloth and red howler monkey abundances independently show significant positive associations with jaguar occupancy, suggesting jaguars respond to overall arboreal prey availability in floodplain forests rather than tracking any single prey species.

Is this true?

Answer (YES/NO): NO